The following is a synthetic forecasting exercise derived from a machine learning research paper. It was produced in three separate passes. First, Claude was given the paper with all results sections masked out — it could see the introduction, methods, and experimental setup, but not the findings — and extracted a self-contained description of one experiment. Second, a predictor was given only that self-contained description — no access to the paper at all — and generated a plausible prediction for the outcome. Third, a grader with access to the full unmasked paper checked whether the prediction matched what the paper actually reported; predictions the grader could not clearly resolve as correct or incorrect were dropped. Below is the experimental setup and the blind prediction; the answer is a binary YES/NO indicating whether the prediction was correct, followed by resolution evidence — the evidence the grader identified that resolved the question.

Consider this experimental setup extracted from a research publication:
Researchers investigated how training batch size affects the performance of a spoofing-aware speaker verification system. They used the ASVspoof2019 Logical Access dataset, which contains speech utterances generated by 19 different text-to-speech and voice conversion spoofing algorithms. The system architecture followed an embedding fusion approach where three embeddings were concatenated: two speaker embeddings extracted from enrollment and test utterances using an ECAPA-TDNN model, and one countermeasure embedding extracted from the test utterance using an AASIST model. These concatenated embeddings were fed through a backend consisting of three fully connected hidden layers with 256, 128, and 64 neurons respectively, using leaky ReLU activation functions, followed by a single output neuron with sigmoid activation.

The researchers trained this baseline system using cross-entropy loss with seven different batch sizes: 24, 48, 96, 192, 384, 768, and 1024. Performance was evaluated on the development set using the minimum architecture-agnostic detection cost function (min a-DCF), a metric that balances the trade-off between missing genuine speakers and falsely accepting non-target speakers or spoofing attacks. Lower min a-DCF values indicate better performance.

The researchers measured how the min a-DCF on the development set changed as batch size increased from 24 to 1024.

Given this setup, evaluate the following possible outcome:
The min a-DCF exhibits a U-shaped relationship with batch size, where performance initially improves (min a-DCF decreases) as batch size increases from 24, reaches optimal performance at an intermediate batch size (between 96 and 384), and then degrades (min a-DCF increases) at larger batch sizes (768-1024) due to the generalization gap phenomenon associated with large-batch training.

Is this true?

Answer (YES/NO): NO